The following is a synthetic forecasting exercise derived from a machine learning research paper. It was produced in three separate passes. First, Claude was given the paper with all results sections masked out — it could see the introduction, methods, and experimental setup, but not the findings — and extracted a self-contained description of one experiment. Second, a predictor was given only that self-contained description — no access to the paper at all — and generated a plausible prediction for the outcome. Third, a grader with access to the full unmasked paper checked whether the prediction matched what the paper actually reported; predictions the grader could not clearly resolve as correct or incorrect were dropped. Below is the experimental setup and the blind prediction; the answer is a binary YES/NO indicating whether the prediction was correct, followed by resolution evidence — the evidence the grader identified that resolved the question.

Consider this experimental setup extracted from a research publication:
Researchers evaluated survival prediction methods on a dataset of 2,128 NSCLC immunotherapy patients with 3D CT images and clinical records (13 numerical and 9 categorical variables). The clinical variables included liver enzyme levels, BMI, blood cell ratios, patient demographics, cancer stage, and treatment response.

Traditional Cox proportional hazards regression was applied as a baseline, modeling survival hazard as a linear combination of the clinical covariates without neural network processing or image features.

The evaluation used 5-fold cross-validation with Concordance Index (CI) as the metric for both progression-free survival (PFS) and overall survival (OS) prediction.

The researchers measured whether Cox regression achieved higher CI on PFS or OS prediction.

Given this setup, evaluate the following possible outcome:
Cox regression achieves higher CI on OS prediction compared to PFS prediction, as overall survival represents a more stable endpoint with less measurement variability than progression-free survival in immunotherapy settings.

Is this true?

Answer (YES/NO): NO